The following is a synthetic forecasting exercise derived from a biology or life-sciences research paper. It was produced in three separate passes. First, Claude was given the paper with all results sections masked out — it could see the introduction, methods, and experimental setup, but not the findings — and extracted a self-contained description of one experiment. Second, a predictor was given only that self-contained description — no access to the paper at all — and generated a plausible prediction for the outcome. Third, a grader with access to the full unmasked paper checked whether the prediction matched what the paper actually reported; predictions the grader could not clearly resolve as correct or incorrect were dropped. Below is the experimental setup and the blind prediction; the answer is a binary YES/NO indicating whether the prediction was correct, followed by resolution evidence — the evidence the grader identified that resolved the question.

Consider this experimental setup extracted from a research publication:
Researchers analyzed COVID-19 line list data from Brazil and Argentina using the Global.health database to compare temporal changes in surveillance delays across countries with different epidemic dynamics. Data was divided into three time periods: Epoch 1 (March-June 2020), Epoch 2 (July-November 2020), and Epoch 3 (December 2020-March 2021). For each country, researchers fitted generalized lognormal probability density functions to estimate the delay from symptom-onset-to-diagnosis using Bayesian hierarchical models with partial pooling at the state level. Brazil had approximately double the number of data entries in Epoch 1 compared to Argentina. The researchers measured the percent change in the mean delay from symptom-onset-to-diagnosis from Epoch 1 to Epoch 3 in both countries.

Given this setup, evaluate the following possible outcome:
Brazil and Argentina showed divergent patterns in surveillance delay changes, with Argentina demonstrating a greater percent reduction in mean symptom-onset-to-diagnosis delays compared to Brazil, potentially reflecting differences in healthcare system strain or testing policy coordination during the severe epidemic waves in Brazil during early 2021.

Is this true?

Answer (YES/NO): NO